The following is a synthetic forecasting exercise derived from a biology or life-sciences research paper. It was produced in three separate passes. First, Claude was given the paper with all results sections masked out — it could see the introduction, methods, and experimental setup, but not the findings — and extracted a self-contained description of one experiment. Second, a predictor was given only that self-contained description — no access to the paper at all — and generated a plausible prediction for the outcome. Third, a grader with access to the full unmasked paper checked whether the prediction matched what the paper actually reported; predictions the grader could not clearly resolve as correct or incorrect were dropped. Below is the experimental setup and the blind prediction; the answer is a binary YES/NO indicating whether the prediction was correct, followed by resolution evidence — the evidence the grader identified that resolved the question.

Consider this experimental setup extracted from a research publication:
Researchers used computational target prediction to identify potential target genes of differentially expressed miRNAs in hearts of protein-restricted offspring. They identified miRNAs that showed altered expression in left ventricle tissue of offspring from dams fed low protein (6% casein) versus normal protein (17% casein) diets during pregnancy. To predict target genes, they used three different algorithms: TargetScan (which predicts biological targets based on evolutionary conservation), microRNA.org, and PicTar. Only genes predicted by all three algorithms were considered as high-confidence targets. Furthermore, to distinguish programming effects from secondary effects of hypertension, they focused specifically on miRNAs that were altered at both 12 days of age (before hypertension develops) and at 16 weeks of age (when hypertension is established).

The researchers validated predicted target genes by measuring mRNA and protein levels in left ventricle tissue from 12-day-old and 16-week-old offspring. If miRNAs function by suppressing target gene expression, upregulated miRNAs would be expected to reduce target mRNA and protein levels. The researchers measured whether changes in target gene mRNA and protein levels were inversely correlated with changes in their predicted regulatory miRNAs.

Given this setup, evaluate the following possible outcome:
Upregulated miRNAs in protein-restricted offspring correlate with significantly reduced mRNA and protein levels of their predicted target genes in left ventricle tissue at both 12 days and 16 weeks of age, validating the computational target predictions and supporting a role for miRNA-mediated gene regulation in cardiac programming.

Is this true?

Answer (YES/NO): NO